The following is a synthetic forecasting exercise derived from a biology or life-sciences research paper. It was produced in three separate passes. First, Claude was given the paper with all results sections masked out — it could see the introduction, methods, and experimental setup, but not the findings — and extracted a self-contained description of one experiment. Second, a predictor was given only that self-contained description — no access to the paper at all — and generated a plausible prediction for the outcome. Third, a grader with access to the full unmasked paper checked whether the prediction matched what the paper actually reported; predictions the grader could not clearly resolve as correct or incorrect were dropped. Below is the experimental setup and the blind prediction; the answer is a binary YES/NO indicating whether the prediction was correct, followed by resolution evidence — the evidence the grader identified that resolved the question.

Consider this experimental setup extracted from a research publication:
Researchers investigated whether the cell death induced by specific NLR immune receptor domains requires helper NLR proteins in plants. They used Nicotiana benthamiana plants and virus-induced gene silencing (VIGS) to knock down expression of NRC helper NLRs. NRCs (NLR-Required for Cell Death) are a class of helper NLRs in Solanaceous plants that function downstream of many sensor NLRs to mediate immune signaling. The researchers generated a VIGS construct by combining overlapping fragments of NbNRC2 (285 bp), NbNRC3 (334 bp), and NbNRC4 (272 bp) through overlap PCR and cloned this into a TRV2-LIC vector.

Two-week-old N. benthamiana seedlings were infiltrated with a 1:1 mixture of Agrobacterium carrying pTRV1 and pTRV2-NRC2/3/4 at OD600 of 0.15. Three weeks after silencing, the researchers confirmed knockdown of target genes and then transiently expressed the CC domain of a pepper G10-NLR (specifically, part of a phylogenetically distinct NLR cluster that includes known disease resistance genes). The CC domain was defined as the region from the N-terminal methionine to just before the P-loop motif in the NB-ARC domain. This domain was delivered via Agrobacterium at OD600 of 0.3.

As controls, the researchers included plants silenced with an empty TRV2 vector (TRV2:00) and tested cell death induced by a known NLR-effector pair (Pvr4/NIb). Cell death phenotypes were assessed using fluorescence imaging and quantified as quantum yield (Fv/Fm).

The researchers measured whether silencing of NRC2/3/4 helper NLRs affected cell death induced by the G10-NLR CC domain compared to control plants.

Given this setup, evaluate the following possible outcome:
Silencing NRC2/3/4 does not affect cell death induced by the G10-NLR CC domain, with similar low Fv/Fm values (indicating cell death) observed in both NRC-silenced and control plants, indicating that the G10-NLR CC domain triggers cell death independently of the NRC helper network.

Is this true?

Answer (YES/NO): YES